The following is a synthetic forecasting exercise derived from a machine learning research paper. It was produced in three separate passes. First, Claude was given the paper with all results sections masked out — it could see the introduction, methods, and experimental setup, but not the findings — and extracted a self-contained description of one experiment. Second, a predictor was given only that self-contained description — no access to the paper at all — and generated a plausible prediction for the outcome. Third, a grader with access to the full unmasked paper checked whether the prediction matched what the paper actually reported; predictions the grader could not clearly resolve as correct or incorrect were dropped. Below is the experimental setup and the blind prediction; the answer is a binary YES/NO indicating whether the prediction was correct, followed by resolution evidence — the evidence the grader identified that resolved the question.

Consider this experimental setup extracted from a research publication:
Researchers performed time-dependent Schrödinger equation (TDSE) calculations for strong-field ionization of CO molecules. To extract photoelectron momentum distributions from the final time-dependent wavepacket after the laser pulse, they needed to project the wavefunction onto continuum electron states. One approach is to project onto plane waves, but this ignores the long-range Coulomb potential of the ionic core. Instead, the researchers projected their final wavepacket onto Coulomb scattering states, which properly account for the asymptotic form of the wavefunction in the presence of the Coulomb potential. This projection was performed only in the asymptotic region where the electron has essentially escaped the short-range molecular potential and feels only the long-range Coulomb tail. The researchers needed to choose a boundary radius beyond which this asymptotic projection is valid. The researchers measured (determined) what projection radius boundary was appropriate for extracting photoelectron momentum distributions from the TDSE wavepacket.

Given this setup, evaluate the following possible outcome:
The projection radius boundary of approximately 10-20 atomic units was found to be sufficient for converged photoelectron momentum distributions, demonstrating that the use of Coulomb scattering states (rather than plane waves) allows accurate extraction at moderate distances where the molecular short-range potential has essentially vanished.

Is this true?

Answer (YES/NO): NO